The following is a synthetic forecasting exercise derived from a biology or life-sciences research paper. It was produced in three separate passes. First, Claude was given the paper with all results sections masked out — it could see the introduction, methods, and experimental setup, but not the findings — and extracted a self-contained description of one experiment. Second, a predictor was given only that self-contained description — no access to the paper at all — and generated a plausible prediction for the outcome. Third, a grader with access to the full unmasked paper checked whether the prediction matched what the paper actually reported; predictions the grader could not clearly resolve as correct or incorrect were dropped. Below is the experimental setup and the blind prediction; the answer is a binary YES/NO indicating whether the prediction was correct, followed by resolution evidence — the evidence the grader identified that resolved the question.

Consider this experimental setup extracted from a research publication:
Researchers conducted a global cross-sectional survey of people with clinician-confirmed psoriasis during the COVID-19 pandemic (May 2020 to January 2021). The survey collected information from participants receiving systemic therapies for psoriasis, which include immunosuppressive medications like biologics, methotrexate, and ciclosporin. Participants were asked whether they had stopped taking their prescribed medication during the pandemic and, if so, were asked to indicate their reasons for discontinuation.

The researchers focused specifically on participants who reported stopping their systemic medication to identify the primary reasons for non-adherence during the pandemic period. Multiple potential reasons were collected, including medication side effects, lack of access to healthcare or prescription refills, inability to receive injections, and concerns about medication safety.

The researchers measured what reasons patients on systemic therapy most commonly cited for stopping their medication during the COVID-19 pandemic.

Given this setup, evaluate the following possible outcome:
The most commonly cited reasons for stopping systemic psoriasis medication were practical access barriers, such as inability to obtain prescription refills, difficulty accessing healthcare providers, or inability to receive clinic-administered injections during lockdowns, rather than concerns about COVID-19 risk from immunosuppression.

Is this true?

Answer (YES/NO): NO